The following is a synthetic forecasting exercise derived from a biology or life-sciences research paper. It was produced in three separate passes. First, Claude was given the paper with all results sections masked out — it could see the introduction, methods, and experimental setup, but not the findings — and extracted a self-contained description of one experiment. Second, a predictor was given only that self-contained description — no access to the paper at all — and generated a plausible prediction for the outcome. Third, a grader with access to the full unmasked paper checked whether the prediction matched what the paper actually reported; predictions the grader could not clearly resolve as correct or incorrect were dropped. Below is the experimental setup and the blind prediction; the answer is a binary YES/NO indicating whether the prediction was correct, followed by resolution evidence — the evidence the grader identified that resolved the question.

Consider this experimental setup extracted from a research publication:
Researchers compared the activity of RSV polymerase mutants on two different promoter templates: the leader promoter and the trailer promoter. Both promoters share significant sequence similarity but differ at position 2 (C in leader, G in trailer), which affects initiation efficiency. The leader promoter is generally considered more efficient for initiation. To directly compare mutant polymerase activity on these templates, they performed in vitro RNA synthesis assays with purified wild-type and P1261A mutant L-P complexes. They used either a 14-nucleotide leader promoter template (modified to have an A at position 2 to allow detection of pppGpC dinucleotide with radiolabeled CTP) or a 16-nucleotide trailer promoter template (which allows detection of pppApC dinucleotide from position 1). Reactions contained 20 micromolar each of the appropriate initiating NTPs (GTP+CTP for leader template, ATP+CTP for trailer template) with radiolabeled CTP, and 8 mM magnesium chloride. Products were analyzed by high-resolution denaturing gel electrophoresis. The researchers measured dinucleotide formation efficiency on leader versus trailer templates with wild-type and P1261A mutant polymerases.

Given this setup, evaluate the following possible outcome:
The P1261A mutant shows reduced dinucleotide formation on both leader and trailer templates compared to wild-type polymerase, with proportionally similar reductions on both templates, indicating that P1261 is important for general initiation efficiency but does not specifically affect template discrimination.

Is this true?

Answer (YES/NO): NO